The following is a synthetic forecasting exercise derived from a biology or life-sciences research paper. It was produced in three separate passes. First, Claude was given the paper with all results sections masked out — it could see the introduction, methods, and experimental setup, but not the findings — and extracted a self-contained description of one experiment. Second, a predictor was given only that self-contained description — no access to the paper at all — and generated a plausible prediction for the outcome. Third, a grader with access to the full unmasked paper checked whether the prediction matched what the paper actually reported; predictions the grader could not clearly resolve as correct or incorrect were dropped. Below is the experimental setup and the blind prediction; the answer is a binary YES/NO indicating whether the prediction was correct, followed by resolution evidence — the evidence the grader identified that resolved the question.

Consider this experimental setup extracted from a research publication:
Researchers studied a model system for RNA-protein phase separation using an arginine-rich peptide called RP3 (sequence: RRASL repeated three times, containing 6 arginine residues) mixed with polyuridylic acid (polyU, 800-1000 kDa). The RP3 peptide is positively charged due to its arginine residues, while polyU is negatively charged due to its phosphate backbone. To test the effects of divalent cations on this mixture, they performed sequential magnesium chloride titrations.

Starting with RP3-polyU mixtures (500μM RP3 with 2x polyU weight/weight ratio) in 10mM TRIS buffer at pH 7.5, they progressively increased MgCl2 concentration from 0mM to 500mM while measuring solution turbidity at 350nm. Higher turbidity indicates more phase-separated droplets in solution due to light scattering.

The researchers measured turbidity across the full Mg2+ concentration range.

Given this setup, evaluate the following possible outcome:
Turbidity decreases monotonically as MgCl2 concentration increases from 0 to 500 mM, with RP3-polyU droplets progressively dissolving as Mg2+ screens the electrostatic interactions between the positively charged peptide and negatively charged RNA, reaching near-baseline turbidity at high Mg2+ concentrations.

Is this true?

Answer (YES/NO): NO